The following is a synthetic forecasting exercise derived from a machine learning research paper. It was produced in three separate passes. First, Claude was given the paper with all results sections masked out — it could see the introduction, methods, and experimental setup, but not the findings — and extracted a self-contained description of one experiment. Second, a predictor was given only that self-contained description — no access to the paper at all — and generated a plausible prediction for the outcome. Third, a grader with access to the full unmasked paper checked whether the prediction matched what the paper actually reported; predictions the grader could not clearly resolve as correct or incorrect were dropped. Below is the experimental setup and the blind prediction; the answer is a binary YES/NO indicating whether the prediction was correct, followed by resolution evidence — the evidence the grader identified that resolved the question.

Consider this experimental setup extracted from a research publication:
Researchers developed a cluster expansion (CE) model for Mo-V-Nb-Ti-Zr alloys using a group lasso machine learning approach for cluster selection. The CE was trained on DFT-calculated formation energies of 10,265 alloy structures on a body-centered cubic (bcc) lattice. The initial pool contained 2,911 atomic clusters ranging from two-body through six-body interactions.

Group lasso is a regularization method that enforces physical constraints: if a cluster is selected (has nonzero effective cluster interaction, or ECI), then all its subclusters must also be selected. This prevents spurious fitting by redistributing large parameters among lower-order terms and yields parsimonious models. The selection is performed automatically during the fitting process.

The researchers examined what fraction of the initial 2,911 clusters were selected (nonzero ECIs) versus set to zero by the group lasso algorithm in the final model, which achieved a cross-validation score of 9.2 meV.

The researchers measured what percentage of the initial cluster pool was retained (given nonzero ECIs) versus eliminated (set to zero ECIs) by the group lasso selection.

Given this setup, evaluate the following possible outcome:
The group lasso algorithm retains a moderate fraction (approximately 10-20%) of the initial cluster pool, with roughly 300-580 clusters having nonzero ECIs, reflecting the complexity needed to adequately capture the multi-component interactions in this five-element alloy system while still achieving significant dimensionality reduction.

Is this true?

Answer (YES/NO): NO